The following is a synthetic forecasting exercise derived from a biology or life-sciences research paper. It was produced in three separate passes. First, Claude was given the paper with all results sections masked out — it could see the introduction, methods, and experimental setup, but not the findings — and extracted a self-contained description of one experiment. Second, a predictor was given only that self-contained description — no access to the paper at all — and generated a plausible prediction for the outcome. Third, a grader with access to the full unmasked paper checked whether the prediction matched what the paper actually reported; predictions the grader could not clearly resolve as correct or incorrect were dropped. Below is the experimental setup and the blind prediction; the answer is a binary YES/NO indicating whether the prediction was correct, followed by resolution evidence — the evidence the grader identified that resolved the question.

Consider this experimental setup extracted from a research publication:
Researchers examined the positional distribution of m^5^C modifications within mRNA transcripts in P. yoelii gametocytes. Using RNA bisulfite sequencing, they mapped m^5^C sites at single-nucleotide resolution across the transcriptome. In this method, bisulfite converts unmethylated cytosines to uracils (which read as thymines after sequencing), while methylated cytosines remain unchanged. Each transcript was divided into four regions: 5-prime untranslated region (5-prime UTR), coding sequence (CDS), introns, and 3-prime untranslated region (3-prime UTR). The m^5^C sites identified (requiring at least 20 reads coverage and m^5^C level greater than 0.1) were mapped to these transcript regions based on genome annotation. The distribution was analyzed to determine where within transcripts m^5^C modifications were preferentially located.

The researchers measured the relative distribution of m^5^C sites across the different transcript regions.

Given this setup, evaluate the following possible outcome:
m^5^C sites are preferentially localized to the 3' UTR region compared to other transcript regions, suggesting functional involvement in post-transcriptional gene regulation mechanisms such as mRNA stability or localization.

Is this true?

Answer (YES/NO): NO